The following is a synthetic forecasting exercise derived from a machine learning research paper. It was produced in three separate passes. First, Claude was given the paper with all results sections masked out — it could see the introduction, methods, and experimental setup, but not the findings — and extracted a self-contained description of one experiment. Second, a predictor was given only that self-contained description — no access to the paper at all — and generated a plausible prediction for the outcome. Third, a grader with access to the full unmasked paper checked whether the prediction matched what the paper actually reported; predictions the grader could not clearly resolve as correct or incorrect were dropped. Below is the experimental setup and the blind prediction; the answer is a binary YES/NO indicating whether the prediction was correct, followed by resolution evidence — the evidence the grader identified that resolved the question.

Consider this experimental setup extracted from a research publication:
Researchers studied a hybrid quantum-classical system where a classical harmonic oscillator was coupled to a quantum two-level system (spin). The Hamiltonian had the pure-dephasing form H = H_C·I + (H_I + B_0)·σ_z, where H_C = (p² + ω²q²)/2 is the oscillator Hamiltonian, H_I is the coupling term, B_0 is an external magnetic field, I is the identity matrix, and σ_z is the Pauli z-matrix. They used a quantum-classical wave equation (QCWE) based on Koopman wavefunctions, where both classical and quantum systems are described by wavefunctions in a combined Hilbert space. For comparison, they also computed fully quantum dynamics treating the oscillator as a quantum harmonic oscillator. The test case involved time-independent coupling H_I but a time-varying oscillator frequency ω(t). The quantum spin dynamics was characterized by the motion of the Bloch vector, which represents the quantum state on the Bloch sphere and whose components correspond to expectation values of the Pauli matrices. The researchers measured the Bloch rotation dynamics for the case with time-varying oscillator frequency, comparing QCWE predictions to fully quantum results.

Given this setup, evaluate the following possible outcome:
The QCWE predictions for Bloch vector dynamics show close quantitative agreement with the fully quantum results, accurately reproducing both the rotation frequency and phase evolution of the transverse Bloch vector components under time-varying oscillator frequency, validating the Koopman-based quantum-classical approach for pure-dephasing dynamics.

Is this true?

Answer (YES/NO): NO